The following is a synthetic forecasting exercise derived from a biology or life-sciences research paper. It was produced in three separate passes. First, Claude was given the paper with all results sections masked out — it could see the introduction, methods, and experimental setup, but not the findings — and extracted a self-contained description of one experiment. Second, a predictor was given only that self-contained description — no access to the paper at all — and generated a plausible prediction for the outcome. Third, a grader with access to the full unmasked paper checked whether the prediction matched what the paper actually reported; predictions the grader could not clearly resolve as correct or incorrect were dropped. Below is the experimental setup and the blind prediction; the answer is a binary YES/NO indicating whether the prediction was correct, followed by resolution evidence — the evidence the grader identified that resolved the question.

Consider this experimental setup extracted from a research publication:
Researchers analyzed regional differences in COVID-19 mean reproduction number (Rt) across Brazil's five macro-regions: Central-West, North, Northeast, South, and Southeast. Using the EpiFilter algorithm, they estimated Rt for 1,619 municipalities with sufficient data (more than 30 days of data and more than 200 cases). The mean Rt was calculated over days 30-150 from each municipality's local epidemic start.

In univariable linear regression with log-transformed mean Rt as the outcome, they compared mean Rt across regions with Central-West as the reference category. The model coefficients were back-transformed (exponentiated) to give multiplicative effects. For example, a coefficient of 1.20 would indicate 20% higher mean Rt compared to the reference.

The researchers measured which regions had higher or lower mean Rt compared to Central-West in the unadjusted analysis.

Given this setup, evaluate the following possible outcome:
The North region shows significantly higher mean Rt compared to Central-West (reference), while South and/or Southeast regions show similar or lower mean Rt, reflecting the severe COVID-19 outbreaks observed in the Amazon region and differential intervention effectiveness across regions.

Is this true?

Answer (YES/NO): NO